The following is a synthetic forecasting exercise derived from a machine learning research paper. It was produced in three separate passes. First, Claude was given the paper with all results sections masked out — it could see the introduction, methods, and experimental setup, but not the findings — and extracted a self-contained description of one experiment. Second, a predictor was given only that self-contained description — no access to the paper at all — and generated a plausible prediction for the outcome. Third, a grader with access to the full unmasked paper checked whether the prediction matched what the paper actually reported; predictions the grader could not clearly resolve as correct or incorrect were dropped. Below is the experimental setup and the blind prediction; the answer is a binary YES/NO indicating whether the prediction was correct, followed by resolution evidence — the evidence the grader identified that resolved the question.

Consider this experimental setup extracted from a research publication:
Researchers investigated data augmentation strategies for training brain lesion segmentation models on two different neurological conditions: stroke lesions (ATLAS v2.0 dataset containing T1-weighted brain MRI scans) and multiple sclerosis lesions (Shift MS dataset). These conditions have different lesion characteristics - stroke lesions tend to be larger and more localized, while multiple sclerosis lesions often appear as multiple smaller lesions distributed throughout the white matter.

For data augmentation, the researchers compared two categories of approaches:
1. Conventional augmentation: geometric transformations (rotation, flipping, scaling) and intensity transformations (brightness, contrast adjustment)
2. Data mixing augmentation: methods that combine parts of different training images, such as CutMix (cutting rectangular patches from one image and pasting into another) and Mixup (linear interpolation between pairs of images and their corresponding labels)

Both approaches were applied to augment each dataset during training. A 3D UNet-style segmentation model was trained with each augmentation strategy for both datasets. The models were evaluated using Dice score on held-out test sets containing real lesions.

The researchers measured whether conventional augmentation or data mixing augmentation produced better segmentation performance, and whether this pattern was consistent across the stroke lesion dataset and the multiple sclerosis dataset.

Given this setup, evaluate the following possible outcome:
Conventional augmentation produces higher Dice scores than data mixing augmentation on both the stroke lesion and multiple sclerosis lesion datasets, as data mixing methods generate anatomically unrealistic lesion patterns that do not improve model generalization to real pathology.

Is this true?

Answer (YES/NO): NO